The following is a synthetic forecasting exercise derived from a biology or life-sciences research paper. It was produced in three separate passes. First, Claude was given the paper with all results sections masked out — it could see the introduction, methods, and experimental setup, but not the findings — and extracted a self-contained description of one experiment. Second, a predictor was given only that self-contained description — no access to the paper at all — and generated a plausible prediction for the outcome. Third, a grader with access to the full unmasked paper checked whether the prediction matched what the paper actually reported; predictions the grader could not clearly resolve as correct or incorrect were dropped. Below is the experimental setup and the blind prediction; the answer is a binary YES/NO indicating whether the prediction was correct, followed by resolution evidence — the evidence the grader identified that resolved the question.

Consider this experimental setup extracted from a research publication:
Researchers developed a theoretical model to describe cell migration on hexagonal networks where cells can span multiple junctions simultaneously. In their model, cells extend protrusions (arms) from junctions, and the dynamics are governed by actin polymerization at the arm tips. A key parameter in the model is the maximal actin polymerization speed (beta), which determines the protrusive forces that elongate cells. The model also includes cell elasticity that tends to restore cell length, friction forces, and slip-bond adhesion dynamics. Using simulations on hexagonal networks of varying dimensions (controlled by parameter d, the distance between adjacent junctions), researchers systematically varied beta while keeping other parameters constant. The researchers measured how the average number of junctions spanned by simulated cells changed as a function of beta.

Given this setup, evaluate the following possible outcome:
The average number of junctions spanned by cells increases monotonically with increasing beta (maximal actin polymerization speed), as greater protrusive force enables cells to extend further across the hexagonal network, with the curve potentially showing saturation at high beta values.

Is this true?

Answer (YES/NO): YES